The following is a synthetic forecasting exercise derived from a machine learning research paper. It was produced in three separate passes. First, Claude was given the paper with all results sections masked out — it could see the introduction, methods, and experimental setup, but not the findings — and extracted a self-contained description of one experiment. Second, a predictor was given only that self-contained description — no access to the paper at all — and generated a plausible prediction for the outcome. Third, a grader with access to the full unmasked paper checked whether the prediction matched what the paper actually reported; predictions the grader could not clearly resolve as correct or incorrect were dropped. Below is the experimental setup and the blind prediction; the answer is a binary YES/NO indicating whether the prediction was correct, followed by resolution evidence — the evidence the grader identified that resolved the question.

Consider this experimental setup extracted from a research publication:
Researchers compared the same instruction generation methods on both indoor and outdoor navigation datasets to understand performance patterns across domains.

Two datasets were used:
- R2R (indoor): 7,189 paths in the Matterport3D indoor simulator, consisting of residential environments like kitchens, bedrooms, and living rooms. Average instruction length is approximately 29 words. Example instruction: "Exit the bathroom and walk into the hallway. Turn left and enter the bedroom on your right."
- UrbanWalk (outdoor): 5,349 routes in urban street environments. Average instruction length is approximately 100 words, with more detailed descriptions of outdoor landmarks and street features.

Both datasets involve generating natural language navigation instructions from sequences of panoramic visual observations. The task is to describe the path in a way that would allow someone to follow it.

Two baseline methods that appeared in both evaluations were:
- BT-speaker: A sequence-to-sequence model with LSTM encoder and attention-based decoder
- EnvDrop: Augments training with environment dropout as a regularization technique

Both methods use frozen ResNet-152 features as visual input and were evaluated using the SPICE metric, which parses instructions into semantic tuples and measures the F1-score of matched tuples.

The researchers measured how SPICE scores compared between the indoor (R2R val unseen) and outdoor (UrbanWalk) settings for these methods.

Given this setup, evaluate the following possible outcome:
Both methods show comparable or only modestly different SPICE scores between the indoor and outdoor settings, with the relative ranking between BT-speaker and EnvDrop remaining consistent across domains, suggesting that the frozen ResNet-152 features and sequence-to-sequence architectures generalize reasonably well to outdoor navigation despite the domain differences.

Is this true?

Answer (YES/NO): NO